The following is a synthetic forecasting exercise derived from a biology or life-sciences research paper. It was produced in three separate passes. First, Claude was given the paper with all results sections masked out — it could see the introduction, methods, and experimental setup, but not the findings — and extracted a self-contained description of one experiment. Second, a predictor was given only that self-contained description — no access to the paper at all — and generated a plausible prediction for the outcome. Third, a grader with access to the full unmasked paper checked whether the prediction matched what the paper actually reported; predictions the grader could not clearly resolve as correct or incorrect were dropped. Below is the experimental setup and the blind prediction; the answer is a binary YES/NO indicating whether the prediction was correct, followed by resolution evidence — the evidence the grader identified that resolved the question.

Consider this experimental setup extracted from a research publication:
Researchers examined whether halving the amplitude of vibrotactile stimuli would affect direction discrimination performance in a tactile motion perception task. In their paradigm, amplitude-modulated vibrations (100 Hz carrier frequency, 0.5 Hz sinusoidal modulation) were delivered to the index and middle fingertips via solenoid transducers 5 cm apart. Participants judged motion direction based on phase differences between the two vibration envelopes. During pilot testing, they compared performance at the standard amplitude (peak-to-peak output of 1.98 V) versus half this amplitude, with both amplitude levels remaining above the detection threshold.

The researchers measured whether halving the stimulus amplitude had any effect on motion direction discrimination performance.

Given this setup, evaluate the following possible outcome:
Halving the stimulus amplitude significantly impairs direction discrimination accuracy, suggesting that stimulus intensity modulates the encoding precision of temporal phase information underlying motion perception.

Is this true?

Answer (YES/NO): NO